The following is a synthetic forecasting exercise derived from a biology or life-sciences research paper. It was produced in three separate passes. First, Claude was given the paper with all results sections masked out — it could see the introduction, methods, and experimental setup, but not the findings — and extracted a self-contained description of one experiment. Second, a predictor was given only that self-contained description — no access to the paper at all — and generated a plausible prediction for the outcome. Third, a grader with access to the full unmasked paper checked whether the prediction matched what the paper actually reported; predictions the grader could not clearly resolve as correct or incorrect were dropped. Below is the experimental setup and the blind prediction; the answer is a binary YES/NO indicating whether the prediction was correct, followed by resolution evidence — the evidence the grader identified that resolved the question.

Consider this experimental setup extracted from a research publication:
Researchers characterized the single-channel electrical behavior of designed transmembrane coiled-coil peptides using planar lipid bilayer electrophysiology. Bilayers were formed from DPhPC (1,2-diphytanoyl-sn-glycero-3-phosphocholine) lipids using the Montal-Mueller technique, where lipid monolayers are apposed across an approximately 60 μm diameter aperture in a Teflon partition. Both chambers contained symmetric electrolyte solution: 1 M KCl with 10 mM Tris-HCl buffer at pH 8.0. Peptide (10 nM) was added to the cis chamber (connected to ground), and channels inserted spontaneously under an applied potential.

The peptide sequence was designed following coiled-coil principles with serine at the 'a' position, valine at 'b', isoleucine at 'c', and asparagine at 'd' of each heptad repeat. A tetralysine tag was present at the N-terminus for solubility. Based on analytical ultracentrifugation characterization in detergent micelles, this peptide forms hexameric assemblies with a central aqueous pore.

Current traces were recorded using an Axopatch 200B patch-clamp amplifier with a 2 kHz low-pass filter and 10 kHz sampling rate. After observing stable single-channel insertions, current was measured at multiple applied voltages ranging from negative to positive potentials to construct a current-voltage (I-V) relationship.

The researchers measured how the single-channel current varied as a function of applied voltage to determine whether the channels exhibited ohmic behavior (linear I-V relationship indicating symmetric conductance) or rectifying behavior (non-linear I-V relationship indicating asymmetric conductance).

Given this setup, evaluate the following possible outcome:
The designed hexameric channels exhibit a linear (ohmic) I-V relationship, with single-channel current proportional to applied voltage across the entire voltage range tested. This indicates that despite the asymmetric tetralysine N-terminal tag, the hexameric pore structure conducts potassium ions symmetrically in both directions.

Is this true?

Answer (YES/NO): NO